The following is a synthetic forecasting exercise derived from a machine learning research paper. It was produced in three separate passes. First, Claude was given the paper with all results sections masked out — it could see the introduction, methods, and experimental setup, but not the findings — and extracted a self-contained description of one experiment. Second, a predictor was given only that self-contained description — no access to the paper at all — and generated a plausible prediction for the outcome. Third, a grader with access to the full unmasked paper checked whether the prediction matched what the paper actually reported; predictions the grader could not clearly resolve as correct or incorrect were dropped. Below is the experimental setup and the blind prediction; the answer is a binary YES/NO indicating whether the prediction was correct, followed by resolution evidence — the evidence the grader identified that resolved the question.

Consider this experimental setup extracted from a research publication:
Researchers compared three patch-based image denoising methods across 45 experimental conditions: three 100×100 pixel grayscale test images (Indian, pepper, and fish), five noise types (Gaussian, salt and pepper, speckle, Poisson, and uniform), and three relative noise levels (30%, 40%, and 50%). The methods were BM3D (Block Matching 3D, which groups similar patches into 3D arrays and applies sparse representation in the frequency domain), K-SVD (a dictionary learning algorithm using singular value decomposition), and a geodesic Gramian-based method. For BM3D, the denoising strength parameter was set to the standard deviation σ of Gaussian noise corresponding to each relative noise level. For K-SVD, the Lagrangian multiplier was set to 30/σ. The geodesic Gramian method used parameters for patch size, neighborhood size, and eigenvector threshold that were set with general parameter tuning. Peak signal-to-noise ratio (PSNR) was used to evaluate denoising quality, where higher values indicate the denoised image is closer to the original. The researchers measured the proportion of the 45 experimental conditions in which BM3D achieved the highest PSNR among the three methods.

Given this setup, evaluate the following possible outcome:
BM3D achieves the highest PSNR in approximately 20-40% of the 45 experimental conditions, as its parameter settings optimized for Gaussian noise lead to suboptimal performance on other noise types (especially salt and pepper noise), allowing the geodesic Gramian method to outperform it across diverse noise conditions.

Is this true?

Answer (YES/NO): YES